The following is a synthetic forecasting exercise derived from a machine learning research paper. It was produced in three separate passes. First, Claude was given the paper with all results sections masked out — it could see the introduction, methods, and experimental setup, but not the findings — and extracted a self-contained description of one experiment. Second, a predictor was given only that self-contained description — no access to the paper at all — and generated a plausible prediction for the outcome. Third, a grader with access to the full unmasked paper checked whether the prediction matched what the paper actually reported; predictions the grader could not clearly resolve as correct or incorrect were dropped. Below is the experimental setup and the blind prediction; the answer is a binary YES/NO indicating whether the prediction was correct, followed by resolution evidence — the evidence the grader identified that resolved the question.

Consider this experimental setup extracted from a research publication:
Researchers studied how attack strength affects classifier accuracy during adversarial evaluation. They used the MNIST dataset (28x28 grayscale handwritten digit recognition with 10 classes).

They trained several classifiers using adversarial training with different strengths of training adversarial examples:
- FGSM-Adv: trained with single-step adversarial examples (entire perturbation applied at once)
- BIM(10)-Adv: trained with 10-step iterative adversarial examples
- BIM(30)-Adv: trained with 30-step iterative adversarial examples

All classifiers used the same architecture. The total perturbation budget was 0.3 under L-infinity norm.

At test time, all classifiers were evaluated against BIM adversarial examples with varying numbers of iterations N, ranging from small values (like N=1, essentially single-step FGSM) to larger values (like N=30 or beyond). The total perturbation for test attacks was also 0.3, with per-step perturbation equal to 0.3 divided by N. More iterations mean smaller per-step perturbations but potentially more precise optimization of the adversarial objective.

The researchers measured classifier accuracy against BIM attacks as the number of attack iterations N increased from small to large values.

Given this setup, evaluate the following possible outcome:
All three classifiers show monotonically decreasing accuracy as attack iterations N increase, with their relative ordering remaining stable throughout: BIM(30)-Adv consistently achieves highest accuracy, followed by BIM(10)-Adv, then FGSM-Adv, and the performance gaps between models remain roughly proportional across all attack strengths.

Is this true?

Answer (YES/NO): NO